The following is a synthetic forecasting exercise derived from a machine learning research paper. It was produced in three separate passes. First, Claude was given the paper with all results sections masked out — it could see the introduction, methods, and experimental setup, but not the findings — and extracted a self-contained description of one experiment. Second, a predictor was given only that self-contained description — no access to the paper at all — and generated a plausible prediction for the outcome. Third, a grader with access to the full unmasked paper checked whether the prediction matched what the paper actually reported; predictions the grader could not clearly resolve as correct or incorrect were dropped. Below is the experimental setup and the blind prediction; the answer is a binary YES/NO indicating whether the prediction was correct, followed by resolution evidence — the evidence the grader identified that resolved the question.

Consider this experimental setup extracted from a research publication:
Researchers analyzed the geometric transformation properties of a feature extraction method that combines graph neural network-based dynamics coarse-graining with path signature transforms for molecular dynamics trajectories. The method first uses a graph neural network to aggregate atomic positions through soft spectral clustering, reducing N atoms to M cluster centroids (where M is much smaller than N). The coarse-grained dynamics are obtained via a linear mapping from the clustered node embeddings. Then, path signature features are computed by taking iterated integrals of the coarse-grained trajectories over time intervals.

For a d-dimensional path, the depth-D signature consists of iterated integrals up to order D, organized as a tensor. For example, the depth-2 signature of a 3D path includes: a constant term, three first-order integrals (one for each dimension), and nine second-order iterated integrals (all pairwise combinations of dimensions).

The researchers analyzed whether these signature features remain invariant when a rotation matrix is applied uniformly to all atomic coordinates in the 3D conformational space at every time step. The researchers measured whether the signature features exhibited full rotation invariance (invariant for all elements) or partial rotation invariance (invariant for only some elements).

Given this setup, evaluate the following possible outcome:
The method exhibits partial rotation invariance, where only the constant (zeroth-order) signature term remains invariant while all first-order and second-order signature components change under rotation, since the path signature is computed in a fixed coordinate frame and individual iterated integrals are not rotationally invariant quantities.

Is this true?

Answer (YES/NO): NO